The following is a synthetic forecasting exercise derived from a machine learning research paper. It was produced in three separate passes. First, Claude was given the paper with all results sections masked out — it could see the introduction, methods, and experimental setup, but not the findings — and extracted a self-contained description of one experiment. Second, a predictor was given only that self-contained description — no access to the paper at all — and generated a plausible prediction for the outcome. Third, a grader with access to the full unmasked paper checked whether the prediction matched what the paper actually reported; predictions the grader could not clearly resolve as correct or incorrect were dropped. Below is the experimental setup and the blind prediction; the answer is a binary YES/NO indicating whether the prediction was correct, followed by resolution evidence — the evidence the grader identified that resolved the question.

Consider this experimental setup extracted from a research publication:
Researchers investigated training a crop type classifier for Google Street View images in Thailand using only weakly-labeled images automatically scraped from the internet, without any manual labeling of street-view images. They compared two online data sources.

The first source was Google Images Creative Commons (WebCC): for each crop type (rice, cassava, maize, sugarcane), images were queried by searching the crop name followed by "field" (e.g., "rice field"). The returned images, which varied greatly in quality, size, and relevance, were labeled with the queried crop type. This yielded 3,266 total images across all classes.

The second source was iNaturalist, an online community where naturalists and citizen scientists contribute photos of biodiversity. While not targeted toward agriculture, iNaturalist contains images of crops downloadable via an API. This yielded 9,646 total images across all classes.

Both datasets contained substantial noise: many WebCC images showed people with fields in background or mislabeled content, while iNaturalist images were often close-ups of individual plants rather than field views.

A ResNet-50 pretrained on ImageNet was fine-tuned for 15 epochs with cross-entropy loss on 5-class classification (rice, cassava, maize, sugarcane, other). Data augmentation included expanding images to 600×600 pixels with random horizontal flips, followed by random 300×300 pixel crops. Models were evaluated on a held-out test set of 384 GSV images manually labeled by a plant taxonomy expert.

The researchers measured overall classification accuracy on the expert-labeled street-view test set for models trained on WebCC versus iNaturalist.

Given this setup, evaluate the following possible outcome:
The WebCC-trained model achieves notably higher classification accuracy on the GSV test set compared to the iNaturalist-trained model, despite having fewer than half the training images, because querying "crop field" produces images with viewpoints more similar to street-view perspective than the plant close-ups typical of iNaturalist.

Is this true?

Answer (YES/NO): NO